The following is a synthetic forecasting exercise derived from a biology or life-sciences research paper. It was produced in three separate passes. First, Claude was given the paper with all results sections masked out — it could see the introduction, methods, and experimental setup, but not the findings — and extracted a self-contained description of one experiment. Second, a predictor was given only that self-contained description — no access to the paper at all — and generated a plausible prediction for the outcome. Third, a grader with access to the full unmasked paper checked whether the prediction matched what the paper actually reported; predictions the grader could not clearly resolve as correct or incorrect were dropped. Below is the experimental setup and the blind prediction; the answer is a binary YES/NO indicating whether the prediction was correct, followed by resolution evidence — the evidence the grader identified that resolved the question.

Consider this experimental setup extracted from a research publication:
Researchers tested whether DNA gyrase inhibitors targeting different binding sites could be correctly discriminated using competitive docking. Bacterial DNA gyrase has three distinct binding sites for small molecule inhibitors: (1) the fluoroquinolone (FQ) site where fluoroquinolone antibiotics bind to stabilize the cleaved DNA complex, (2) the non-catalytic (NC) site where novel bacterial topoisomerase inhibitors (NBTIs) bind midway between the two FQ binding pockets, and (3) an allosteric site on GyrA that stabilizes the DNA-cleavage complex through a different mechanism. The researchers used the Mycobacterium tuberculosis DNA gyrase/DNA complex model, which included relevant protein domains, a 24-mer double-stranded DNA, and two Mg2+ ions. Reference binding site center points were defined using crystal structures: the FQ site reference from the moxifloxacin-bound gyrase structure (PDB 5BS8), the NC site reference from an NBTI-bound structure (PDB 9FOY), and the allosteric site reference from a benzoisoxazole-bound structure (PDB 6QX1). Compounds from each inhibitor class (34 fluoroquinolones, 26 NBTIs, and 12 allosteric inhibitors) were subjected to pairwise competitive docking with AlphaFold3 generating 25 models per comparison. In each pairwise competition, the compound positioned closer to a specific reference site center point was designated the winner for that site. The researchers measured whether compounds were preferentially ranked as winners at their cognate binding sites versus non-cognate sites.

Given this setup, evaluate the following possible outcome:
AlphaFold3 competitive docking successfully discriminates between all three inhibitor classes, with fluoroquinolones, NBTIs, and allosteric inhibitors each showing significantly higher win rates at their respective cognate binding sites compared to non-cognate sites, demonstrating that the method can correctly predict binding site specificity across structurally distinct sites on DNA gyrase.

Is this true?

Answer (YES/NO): NO